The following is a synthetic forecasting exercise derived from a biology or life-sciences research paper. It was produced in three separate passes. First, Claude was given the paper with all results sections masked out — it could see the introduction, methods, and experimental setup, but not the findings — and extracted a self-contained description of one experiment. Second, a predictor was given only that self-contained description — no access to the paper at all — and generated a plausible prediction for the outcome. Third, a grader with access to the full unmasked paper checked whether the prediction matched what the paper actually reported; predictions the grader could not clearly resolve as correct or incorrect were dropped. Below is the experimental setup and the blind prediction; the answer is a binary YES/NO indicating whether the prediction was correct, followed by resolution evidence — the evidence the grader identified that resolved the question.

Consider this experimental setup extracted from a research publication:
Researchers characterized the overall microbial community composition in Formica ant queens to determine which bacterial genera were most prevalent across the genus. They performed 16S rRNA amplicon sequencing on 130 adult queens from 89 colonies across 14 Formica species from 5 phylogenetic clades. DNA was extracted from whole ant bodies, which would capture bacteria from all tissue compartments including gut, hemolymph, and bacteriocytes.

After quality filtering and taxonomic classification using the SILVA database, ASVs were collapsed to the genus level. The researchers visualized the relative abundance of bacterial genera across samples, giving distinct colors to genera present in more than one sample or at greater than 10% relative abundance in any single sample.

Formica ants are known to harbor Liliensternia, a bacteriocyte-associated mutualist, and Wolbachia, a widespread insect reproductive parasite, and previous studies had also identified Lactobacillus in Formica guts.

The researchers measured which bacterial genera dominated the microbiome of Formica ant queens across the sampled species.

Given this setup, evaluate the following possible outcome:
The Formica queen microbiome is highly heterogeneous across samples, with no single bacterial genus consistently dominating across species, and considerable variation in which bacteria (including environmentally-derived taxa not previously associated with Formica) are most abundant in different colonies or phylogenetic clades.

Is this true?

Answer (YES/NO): NO